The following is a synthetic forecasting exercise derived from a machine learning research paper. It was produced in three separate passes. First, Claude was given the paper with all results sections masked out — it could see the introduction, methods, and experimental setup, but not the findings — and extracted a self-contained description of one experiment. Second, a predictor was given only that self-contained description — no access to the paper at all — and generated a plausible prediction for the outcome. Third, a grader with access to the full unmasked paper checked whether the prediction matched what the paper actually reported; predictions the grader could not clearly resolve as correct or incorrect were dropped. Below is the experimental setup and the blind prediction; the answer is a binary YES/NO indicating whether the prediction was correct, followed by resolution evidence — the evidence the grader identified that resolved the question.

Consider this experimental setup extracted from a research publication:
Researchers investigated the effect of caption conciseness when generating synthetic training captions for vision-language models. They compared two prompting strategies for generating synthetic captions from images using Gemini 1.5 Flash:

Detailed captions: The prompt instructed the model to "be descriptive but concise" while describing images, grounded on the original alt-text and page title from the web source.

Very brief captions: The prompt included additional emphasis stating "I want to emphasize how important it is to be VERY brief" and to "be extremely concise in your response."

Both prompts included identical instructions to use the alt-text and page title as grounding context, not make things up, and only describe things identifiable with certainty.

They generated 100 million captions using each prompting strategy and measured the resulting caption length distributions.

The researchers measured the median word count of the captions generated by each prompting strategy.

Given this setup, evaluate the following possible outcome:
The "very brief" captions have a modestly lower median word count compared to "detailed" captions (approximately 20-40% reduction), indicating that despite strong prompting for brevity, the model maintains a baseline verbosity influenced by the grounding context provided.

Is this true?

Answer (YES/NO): NO